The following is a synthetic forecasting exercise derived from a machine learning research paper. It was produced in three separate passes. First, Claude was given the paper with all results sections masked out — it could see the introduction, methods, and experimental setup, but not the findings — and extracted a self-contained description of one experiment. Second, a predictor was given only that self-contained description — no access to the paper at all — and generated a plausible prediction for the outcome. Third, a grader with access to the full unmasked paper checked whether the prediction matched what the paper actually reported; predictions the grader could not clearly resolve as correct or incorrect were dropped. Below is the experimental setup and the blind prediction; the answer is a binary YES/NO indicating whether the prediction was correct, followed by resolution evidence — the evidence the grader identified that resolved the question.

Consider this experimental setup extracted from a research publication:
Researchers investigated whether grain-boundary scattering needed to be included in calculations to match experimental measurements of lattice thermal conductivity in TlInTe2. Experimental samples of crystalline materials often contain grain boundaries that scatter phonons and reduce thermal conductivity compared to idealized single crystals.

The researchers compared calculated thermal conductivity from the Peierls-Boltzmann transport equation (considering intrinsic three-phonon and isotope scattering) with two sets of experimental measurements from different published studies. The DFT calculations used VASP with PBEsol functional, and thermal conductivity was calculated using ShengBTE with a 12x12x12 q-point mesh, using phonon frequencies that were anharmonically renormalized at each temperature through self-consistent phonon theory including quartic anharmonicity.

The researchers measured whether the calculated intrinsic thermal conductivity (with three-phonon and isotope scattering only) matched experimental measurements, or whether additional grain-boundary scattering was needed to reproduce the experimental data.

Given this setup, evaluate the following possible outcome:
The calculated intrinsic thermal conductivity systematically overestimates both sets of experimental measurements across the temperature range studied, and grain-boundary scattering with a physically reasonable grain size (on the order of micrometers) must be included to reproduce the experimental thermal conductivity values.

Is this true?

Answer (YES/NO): NO